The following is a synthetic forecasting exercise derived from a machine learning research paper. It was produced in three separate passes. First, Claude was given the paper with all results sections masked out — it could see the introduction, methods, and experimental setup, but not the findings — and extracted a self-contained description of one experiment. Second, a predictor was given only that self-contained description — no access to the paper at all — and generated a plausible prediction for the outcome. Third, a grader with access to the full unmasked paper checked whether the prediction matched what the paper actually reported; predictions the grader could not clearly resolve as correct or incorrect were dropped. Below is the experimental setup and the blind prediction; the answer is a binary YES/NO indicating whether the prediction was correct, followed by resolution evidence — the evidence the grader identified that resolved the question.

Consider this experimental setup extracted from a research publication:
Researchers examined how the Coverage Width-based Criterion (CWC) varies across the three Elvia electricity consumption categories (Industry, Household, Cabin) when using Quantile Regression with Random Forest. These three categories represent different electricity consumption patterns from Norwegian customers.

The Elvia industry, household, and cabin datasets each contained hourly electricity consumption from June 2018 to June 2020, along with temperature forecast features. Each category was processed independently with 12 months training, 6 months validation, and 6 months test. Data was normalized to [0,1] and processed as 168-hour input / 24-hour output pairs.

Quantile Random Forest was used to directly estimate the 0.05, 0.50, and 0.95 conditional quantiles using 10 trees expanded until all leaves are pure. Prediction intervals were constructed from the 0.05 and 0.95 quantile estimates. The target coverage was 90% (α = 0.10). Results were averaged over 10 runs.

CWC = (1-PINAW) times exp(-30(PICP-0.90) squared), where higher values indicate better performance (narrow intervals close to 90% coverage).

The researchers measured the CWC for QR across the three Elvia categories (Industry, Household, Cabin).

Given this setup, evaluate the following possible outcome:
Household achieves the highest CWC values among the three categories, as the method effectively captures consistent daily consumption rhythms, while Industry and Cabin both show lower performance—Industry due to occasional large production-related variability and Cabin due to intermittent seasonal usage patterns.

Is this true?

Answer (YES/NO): NO